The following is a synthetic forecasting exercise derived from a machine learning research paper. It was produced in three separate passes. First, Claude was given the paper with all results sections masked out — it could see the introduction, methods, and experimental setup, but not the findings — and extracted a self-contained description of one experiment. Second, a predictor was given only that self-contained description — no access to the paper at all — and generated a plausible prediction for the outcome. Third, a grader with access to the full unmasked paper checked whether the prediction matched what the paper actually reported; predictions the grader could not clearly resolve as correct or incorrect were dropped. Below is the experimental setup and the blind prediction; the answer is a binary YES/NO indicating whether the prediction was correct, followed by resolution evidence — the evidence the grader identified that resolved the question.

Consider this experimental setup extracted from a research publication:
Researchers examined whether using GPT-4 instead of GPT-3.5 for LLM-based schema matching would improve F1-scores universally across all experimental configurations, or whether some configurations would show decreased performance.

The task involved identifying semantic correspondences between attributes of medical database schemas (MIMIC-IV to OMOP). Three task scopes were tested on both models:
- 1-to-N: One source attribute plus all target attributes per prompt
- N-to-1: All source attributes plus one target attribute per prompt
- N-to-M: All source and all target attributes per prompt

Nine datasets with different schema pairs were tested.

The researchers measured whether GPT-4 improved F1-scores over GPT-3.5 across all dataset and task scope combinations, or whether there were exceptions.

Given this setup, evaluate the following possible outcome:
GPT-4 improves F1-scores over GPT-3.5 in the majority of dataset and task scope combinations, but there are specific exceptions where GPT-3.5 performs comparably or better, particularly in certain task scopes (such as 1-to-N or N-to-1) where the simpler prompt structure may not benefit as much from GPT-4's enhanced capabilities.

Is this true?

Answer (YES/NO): NO